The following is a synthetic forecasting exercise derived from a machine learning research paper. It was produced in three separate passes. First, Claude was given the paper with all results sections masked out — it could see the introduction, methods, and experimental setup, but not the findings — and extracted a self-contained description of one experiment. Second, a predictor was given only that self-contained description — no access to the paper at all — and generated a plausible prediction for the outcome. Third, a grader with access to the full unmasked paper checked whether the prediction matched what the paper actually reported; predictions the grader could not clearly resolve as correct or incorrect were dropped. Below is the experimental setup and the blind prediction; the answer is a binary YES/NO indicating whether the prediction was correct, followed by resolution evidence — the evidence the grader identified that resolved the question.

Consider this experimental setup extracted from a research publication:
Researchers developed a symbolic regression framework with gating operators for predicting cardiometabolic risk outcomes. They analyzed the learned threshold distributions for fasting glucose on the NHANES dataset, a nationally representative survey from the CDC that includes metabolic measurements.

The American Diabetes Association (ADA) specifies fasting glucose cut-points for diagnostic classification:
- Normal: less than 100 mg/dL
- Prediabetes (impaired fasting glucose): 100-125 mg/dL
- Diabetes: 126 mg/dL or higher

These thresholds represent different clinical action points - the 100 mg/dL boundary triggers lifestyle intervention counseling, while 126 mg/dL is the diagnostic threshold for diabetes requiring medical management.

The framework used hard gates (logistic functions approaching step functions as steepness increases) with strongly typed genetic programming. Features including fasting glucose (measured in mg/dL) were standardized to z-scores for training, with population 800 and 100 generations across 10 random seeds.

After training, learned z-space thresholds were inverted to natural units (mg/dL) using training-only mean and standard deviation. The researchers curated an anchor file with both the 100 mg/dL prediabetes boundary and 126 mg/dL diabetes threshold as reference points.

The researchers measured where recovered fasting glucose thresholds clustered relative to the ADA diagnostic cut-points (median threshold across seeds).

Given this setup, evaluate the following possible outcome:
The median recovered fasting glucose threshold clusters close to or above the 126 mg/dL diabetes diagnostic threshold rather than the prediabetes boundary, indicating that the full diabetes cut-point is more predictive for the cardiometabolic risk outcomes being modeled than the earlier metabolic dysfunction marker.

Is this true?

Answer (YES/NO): NO